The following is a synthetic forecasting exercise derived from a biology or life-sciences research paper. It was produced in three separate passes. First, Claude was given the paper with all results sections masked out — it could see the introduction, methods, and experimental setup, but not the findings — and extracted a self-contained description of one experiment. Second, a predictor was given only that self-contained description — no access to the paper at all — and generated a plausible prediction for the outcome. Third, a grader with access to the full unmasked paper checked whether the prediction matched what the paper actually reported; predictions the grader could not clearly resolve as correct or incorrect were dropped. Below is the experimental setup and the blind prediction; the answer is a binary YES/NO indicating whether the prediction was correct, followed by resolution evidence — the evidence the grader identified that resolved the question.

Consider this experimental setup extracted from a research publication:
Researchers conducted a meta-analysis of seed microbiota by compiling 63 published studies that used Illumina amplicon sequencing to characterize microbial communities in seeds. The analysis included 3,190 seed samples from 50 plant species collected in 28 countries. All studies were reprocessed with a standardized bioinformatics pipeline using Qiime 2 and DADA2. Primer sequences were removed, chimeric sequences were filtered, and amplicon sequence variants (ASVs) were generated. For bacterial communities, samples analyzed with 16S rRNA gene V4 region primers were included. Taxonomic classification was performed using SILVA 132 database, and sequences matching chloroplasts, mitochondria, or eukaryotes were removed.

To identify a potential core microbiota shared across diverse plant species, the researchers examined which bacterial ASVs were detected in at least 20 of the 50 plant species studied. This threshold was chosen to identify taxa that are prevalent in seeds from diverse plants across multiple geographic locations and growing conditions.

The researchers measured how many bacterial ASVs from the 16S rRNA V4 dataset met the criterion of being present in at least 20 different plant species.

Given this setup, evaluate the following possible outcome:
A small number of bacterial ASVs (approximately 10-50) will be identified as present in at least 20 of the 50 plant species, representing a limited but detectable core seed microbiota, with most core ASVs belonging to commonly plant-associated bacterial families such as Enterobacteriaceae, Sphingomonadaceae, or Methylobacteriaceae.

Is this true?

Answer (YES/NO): NO